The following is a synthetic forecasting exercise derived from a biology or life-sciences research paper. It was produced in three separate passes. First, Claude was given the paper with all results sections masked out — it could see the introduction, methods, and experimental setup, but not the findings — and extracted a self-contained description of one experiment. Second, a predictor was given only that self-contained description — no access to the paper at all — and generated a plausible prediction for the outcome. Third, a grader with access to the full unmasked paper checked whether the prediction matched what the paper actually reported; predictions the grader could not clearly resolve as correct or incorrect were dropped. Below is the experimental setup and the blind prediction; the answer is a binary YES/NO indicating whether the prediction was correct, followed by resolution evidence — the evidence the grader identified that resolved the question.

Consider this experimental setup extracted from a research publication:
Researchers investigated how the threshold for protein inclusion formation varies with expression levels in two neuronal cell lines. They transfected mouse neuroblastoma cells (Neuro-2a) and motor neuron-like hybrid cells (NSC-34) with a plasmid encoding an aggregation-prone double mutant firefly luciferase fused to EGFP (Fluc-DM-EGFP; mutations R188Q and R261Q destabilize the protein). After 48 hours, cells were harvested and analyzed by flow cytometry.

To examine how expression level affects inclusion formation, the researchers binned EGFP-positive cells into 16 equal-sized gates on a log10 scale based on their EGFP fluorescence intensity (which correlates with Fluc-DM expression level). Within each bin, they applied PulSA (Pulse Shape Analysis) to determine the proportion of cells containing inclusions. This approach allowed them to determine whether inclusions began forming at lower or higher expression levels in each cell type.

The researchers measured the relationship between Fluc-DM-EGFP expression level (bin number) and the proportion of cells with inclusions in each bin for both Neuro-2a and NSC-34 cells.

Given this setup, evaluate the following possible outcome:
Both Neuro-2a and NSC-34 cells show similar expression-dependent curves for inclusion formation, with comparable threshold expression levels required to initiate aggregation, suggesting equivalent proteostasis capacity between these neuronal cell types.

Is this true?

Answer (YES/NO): NO